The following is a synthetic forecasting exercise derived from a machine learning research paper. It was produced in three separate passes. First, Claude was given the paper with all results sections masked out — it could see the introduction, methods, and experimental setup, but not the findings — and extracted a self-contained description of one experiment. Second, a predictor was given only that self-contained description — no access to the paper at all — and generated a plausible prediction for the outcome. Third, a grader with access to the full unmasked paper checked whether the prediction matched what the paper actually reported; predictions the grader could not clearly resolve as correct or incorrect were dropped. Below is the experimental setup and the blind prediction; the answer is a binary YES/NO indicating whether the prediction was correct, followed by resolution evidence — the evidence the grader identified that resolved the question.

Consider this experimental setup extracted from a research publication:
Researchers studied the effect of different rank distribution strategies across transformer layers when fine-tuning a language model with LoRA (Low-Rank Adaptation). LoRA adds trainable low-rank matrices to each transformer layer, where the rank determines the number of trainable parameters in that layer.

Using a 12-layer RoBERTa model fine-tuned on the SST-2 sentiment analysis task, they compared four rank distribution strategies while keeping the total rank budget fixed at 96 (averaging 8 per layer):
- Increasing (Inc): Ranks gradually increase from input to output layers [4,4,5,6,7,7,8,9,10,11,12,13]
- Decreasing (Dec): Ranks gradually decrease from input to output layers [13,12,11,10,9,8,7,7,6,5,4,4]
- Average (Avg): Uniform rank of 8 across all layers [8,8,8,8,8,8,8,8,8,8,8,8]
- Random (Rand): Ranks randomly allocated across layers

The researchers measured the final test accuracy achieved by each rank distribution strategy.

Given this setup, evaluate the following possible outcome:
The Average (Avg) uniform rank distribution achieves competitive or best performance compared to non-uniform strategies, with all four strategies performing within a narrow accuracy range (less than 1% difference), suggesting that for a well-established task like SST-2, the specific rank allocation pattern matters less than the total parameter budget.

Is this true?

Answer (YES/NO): NO